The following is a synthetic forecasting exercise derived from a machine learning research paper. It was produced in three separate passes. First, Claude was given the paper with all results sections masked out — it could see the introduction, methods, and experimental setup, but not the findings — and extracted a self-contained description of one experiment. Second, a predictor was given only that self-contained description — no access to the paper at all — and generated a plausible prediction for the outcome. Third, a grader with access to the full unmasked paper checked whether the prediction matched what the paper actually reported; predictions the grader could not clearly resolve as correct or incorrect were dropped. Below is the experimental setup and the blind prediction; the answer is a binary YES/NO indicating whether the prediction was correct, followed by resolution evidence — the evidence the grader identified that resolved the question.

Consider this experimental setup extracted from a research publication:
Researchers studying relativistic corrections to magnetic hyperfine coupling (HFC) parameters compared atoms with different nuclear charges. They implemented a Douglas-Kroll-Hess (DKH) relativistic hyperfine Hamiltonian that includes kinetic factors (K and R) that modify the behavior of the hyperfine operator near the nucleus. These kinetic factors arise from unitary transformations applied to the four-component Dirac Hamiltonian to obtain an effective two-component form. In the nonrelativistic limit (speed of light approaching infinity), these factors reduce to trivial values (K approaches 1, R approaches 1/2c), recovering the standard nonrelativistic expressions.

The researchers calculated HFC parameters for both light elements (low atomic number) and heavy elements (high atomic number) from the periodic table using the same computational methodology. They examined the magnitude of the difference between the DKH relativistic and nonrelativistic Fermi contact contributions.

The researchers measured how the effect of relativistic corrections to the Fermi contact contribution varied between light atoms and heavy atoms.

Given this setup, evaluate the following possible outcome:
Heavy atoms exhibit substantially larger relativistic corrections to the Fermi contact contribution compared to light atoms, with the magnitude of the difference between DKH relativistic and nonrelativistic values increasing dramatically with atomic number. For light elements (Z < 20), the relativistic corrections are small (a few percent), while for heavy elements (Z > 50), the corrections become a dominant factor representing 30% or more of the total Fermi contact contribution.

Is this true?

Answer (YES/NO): YES